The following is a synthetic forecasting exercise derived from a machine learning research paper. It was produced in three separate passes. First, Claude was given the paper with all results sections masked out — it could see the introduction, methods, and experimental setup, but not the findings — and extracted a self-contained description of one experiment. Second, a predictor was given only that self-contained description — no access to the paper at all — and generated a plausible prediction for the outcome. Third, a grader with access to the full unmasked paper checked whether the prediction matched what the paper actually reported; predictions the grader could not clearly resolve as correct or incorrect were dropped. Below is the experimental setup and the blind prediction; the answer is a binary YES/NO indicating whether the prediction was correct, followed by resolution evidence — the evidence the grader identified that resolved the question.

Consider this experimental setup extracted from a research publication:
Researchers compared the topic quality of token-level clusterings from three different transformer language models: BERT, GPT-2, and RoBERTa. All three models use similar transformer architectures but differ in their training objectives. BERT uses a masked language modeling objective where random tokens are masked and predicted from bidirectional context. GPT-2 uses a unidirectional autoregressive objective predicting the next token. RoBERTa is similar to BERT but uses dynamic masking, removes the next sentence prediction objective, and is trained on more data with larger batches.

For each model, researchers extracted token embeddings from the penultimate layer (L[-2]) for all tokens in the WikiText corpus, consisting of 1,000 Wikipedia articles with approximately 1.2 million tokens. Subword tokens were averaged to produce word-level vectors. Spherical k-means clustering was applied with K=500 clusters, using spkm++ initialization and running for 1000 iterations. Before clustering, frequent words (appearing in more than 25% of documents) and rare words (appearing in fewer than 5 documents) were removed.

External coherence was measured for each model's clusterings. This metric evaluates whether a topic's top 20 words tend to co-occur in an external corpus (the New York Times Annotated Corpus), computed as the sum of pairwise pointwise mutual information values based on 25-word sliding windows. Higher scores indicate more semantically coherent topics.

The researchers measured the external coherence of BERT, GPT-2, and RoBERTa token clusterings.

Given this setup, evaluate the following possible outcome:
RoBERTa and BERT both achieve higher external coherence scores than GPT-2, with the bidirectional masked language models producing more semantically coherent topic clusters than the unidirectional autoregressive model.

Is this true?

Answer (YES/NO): NO